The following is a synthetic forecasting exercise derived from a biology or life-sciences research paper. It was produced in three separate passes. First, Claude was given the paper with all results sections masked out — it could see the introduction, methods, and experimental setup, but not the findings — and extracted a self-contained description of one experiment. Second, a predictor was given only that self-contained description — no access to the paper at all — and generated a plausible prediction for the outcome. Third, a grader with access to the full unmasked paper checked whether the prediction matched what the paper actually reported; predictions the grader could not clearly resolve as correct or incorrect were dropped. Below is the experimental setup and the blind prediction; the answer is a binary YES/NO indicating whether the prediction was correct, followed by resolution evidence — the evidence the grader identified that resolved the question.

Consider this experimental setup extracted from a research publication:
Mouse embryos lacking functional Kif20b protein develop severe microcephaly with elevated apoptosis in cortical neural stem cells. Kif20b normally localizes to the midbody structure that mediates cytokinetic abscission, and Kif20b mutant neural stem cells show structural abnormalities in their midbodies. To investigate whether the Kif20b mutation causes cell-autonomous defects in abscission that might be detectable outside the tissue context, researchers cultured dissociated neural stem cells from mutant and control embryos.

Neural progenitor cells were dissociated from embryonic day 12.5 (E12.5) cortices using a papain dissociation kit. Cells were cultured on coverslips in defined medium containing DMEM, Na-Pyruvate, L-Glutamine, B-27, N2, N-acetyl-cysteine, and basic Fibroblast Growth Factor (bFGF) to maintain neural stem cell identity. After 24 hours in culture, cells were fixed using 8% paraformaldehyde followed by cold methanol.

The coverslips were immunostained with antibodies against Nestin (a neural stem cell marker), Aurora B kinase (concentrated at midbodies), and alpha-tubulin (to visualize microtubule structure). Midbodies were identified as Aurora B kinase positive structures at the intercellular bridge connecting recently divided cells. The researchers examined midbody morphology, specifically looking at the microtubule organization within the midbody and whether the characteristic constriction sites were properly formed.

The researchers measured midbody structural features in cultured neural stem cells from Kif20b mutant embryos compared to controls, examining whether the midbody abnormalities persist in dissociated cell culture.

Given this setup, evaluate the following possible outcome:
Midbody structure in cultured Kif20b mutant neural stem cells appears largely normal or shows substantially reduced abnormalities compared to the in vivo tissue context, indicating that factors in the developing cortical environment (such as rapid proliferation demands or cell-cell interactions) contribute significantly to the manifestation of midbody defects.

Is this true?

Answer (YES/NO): NO